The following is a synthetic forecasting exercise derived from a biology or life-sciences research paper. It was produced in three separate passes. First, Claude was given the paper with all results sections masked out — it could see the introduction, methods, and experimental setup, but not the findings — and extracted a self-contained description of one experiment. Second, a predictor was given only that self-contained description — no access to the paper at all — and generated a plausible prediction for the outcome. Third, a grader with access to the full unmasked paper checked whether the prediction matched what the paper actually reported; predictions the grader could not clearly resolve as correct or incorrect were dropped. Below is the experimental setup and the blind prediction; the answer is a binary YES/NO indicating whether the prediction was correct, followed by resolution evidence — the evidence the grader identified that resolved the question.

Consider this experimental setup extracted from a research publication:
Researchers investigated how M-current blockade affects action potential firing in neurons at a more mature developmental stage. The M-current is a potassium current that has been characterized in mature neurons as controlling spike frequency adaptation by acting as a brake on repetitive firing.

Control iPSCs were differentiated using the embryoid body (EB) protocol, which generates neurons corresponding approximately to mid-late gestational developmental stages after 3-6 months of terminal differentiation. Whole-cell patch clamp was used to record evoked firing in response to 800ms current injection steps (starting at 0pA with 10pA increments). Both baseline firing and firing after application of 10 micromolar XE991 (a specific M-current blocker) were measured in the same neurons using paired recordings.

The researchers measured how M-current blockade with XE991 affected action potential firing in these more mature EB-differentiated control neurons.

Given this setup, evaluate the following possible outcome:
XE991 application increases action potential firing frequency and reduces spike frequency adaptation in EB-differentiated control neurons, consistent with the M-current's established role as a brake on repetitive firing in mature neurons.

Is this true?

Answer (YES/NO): NO